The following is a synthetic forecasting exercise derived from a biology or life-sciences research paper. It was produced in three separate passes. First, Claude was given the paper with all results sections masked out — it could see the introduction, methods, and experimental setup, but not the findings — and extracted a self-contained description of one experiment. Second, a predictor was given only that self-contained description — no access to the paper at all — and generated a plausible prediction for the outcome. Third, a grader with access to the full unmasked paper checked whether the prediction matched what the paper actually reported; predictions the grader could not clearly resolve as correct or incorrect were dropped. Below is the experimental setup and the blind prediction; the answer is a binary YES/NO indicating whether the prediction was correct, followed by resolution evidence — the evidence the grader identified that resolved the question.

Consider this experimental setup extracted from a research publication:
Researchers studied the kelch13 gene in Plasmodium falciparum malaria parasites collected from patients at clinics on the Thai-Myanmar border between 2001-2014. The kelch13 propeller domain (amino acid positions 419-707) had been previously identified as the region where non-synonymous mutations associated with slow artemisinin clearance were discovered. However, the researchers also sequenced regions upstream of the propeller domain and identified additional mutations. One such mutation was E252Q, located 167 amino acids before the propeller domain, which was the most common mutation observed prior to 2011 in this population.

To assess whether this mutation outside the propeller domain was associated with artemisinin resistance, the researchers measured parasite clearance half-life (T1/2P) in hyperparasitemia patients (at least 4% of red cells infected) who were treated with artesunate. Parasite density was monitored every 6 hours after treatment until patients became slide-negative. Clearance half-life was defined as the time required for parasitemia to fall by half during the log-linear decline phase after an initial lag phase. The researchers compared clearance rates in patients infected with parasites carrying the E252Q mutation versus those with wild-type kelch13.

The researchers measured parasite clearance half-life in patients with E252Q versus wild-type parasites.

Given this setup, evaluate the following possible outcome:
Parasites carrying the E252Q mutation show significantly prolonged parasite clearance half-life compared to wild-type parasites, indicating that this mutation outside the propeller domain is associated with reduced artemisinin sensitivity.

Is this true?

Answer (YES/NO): YES